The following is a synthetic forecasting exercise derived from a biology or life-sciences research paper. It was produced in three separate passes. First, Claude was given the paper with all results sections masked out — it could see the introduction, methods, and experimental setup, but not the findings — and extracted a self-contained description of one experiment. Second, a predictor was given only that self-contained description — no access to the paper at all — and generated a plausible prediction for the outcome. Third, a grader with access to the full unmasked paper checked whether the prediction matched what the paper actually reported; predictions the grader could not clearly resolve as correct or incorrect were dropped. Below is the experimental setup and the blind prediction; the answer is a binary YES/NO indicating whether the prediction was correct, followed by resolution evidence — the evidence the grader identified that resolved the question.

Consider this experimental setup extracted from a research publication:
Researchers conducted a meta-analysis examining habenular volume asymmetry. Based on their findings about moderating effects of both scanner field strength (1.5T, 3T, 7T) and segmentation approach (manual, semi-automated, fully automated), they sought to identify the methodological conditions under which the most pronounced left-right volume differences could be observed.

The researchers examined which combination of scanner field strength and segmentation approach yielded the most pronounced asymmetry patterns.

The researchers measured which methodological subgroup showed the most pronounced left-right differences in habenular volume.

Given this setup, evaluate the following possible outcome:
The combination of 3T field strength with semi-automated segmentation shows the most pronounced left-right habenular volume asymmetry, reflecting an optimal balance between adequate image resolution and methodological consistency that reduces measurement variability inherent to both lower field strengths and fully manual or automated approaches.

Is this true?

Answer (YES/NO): NO